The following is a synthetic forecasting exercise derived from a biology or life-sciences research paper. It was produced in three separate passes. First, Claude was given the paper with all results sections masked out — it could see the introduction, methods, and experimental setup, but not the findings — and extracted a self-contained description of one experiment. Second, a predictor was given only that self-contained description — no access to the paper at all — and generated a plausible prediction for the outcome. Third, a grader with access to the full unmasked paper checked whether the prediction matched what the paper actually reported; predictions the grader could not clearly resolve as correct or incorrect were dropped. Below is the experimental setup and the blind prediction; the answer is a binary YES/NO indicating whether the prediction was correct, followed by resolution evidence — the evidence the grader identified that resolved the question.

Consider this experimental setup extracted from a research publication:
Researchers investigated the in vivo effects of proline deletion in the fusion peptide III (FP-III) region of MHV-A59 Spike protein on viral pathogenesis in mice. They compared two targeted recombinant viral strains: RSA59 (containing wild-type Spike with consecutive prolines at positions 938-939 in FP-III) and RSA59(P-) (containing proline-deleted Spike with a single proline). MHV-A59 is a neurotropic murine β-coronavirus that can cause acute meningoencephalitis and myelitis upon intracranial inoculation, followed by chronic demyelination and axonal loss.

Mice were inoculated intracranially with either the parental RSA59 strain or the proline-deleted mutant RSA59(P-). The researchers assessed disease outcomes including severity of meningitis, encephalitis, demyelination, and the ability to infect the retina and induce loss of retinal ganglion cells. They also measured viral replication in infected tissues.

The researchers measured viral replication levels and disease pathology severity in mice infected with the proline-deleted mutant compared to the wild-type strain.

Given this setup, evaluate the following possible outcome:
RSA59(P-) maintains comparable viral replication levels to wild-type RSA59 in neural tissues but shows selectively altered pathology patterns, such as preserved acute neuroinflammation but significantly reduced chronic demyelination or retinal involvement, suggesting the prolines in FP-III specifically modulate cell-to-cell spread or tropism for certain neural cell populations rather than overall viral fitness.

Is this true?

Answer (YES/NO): NO